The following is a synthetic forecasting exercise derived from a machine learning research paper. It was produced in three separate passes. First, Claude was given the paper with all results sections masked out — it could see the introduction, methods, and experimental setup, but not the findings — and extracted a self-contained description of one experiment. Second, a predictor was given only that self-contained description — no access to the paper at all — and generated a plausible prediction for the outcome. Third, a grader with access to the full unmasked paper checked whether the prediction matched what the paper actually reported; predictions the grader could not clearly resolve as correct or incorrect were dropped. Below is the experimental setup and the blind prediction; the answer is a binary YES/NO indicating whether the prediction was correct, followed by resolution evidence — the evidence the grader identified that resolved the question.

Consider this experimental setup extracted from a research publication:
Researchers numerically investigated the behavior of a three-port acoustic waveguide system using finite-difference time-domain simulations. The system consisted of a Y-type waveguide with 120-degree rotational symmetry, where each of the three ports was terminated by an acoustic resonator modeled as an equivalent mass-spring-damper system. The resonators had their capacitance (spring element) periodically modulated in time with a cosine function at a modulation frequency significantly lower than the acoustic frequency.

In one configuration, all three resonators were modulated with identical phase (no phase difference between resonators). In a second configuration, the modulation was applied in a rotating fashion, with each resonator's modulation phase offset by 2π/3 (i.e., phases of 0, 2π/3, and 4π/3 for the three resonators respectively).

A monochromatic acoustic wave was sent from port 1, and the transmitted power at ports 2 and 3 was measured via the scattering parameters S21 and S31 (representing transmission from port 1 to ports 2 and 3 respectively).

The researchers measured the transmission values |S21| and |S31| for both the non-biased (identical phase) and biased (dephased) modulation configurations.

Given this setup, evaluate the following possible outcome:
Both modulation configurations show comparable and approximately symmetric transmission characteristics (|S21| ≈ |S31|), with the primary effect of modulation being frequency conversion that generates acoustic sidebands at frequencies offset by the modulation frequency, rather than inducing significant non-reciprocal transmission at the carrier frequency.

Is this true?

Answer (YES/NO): NO